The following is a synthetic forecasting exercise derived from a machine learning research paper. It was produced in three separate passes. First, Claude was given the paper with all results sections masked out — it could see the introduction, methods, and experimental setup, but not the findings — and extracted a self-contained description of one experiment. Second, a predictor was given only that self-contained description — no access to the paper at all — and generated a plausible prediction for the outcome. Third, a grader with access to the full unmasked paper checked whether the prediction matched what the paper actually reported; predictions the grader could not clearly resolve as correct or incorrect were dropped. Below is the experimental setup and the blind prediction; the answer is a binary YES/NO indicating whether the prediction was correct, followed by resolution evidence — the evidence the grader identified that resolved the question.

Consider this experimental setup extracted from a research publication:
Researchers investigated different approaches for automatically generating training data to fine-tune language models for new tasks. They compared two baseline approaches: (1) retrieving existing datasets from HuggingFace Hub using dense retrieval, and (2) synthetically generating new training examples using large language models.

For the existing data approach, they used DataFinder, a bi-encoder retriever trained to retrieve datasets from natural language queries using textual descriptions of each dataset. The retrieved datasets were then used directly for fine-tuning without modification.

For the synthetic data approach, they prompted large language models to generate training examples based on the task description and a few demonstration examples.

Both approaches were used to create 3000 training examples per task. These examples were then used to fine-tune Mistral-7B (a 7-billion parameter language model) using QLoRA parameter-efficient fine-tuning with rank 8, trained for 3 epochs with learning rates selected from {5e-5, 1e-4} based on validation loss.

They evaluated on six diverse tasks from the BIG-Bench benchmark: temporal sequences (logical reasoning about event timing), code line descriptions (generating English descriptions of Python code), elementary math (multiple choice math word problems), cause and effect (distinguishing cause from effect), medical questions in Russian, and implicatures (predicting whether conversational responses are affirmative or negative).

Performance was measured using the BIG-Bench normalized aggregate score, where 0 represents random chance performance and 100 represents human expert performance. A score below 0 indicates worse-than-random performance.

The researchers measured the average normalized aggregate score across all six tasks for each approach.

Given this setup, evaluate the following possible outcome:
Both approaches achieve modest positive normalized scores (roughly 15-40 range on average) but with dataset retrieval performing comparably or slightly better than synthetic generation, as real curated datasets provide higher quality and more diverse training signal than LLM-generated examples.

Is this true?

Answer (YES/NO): NO